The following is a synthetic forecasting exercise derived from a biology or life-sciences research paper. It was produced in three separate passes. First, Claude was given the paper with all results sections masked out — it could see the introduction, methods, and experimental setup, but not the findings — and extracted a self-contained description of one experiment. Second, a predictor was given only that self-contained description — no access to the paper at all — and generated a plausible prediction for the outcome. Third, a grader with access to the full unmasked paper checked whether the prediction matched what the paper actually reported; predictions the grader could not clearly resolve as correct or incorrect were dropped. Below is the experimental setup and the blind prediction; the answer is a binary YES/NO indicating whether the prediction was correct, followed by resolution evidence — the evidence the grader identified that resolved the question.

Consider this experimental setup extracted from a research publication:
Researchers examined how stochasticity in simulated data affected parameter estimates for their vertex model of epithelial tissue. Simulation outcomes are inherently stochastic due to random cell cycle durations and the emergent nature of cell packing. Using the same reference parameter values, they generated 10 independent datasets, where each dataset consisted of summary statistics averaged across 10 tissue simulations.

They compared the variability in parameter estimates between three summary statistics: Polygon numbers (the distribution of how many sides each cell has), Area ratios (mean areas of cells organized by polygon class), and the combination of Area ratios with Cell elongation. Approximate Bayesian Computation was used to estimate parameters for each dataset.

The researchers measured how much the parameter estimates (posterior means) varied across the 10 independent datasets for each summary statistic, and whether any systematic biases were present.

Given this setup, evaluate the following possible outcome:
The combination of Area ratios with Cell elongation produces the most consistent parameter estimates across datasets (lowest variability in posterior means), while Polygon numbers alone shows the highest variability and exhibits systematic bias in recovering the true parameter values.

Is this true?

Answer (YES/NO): NO